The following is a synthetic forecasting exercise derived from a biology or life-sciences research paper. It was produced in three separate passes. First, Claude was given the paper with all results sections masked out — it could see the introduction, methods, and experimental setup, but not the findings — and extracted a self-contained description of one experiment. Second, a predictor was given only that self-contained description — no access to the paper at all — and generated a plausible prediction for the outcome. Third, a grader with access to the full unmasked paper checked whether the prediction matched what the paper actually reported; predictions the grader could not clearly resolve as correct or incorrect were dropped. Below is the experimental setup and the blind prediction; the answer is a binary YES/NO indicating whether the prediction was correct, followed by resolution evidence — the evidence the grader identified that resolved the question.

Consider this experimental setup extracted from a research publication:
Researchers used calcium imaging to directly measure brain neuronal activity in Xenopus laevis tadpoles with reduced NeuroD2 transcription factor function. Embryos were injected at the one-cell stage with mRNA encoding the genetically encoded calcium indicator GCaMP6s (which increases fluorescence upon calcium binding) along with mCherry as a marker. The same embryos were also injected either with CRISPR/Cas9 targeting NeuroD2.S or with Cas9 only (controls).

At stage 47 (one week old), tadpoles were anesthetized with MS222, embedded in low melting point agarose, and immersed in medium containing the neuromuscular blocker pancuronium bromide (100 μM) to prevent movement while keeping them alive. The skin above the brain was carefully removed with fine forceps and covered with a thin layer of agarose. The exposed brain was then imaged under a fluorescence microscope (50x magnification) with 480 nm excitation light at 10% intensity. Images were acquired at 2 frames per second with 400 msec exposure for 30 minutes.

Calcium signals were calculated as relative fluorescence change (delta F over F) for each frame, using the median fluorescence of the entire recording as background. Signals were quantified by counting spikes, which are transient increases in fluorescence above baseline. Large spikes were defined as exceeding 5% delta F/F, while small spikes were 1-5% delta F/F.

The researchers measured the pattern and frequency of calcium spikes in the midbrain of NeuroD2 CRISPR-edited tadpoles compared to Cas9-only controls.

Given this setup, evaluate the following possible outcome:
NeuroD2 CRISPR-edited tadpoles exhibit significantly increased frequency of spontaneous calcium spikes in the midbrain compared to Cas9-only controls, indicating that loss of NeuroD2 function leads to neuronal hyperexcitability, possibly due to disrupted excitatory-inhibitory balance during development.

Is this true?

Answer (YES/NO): YES